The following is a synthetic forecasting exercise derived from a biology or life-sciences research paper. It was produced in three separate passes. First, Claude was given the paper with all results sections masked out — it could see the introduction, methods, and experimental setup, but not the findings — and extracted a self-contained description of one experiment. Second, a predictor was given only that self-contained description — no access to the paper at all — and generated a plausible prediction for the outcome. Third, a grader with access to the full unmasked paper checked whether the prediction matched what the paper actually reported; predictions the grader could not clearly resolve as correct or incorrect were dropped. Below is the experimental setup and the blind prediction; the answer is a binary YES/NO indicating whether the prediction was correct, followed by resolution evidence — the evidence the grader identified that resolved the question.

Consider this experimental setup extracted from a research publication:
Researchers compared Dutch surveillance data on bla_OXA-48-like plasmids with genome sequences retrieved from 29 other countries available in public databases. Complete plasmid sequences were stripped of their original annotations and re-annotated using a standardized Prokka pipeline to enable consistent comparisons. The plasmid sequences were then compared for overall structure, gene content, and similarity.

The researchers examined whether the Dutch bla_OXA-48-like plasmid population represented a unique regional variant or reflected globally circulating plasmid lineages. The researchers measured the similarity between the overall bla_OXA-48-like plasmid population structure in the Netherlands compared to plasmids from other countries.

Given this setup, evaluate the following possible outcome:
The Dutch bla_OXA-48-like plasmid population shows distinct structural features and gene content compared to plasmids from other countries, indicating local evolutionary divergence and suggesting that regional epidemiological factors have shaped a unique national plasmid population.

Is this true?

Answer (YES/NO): NO